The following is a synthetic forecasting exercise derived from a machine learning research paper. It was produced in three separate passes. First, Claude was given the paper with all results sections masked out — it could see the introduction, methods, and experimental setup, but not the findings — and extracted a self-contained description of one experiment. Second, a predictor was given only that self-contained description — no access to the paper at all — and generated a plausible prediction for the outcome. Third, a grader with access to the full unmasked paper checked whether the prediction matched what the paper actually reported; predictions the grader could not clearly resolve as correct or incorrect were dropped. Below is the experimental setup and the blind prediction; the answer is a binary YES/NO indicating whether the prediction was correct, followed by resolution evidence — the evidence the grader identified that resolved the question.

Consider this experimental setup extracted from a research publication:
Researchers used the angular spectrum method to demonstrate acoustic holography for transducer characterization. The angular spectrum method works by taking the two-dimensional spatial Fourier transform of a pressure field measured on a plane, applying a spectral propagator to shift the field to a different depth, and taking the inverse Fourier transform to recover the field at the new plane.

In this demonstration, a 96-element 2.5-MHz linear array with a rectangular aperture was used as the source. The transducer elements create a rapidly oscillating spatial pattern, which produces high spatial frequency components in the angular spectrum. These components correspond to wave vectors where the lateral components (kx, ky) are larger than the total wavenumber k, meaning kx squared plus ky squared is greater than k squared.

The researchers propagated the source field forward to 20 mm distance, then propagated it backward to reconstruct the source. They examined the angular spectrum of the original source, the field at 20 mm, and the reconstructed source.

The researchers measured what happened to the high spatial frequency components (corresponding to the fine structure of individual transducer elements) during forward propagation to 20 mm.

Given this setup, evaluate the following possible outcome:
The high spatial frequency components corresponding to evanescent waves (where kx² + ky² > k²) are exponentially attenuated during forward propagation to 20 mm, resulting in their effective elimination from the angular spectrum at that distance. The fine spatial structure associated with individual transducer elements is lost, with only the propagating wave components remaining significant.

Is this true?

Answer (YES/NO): YES